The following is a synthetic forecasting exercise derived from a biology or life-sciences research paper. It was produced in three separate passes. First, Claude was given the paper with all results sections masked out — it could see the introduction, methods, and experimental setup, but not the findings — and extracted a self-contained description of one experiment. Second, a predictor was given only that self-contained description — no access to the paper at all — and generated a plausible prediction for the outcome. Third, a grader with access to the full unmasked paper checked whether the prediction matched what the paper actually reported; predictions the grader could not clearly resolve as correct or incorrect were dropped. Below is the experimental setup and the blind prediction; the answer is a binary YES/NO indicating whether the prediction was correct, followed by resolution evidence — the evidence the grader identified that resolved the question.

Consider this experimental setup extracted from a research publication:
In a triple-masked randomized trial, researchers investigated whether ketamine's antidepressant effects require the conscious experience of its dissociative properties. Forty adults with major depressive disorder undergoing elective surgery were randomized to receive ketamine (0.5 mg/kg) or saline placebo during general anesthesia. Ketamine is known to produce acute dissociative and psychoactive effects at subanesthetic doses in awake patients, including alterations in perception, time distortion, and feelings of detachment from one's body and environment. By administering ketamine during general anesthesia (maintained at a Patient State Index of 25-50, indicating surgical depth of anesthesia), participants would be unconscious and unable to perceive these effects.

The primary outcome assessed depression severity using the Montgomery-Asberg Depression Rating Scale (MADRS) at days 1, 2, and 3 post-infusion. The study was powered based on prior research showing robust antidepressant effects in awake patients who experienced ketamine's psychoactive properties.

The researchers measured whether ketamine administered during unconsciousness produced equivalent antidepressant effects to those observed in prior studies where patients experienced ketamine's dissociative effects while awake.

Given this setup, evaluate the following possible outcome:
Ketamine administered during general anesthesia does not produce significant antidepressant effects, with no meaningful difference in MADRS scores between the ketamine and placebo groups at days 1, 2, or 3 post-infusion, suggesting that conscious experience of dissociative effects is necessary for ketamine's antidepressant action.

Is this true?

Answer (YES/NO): YES